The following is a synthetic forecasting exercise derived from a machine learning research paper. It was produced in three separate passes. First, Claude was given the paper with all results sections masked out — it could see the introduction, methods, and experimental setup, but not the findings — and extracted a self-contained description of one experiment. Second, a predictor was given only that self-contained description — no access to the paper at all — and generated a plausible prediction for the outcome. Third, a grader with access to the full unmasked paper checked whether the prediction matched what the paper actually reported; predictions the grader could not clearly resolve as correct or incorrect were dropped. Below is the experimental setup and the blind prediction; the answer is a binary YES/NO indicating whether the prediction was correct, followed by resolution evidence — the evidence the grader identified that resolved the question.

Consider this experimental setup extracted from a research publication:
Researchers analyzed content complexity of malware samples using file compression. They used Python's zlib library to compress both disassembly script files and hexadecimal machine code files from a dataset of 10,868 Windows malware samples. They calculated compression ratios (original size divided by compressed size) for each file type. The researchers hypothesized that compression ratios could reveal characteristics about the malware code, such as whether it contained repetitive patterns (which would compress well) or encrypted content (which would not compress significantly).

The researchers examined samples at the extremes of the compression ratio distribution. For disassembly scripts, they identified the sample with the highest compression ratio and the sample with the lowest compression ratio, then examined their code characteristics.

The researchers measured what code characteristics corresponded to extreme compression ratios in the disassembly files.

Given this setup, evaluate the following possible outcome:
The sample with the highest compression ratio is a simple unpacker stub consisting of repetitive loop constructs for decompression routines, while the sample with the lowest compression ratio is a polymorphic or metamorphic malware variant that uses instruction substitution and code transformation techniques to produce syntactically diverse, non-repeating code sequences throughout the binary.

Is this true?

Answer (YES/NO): NO